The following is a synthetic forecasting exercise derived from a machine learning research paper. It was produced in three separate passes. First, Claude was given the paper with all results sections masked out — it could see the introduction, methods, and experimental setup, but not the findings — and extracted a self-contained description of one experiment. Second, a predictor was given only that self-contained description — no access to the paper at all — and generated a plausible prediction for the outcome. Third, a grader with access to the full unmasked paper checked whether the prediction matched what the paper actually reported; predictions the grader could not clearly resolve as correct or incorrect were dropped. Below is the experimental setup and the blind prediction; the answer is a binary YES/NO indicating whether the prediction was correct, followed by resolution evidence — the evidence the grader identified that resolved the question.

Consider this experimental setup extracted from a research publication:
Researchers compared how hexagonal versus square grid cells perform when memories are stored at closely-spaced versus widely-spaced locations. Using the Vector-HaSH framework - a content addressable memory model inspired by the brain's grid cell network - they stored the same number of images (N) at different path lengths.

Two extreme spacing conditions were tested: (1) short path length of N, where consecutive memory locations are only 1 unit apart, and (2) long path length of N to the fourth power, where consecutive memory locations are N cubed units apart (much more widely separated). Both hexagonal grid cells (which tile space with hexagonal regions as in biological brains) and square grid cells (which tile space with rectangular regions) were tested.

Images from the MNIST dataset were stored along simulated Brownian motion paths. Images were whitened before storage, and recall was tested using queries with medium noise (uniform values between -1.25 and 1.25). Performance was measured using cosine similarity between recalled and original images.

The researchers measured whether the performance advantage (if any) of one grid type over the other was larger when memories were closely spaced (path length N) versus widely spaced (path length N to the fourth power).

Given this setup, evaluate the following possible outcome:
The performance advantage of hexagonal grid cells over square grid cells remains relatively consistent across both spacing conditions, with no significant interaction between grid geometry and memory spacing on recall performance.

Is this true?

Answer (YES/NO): NO